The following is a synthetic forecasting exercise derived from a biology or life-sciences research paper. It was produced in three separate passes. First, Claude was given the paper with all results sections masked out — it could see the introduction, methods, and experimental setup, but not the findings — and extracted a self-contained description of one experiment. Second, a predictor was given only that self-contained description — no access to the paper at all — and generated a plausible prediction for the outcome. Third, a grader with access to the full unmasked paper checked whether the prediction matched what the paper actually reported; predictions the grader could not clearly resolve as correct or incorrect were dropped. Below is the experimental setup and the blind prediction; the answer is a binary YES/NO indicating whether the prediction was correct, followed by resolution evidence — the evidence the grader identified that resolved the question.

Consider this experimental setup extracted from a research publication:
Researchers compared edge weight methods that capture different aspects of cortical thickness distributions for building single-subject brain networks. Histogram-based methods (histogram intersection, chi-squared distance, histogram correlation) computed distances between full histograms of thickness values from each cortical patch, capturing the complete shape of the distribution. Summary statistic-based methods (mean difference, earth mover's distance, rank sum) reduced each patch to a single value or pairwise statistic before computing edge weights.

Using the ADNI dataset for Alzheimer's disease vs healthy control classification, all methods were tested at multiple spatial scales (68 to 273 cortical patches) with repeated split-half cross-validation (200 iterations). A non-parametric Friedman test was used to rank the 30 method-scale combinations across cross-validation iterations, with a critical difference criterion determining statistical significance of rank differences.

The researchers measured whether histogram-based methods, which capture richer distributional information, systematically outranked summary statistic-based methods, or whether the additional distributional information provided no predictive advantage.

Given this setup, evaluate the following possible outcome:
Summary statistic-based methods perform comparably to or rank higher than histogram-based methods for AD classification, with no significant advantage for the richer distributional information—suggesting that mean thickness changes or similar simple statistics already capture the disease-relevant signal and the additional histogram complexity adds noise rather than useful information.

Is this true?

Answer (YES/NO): YES